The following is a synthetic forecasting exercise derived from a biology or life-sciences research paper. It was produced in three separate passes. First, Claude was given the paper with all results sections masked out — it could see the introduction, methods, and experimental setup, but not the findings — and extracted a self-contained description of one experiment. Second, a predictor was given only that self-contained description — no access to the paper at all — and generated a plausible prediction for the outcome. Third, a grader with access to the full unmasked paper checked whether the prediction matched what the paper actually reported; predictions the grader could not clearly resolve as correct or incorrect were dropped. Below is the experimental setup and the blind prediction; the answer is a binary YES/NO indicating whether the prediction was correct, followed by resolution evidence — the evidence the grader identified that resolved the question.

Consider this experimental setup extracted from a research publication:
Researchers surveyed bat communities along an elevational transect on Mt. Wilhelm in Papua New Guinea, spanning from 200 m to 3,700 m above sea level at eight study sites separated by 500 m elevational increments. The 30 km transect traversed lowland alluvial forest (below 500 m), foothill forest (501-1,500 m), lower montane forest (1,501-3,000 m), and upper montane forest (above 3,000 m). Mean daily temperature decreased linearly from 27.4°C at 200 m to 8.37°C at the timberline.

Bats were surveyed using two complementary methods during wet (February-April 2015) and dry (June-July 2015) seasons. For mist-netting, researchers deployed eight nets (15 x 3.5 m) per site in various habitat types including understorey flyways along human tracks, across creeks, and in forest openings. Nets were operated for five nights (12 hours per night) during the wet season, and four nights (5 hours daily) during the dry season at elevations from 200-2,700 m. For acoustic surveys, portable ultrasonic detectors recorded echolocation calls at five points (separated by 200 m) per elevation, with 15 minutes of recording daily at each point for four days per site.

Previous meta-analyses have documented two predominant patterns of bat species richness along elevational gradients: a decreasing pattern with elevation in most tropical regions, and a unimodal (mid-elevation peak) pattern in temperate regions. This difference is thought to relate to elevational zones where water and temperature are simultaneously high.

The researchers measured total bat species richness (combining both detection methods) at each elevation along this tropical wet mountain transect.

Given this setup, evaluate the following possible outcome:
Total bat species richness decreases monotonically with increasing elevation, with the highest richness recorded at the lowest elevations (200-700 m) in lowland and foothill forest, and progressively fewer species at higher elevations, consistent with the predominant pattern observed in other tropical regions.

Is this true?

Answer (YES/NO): YES